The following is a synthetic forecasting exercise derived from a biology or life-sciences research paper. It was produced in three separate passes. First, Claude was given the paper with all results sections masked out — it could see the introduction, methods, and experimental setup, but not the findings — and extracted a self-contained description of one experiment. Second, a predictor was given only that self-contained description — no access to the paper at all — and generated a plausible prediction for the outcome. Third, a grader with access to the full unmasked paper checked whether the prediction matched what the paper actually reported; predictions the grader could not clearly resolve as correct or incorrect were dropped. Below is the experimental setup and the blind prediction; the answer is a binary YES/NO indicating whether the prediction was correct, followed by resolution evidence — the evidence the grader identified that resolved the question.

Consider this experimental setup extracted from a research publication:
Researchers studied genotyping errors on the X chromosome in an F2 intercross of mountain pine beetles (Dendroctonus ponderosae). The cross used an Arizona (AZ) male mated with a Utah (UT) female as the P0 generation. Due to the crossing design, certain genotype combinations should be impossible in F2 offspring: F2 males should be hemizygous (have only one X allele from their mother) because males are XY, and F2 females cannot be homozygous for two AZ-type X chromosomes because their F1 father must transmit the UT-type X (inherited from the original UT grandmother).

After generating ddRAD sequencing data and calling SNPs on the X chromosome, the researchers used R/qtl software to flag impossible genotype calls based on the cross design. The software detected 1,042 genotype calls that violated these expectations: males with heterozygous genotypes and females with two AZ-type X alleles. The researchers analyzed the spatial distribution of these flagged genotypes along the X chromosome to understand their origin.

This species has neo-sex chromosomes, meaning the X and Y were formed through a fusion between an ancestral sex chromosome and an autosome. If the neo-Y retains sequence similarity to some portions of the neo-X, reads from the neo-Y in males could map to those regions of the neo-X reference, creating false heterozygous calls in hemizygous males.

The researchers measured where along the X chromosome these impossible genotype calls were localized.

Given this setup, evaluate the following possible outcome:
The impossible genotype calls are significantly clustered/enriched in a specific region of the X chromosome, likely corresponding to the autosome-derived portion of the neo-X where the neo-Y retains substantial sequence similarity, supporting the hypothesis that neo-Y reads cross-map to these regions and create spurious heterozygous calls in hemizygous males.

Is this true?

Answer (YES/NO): YES